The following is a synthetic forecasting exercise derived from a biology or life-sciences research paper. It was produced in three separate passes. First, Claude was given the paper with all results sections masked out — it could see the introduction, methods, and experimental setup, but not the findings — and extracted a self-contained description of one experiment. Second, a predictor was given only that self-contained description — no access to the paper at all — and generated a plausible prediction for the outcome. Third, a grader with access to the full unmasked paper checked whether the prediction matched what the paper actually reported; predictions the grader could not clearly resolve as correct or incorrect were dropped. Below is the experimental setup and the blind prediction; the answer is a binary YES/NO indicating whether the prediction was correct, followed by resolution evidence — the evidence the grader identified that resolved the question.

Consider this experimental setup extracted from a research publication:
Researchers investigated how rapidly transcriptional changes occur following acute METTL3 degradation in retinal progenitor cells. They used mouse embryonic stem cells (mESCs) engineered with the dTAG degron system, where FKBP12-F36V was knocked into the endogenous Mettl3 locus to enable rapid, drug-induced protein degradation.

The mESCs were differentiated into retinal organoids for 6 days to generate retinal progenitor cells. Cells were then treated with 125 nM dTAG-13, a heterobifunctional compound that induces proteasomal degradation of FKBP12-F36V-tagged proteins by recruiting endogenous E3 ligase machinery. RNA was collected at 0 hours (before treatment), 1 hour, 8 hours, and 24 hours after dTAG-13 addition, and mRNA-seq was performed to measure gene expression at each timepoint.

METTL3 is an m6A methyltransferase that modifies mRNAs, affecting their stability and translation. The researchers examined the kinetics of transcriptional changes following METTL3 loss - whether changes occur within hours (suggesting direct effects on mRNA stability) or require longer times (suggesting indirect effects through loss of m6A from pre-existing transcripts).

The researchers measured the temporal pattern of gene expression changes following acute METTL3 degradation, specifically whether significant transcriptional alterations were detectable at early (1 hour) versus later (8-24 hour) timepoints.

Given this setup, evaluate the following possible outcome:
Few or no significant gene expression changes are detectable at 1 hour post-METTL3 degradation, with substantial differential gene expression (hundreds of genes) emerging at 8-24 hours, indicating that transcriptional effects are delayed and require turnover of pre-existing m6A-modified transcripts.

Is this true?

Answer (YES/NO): YES